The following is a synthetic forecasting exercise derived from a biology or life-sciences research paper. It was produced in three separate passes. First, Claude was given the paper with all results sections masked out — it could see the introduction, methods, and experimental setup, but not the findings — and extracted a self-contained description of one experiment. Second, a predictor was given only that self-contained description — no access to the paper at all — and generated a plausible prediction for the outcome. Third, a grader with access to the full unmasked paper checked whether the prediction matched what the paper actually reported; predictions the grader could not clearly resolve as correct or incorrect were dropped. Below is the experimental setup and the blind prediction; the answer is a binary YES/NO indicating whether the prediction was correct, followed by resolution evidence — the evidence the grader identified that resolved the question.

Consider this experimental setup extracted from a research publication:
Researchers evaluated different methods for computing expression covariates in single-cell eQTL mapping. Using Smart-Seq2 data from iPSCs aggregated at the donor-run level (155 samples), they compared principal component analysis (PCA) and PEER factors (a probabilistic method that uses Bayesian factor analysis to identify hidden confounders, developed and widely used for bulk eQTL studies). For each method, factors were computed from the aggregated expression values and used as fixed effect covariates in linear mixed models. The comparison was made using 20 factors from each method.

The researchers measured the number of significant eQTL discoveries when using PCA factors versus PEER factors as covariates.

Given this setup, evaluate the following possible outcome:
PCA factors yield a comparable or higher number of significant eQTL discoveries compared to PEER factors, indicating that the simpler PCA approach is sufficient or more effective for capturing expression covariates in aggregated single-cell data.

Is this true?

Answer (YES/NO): YES